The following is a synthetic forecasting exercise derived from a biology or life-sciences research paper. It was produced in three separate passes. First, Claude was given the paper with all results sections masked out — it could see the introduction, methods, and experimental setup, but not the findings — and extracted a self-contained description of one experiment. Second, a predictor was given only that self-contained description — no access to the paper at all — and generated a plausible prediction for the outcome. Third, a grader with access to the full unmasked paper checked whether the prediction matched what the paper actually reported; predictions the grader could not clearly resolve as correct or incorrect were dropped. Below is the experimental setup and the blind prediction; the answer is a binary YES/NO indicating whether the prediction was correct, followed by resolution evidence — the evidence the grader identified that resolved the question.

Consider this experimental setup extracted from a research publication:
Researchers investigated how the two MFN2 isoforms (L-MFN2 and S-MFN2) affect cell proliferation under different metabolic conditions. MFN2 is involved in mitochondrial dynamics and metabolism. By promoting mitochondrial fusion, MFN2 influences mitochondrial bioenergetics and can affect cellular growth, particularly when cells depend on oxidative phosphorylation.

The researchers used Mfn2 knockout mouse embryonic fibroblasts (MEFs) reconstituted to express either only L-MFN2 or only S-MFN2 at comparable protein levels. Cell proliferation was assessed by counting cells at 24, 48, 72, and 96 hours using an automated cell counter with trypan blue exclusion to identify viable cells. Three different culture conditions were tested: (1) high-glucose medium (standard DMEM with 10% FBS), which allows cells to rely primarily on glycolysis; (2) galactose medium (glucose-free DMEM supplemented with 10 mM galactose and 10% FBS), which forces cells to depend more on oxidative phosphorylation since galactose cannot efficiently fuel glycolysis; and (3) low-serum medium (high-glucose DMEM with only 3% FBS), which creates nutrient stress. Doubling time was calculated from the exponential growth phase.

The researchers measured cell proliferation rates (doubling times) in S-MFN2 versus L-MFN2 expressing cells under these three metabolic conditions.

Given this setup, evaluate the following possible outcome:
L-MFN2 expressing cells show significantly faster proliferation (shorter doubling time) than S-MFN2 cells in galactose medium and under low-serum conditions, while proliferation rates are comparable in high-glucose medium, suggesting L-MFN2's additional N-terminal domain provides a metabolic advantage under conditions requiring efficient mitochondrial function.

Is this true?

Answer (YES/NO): NO